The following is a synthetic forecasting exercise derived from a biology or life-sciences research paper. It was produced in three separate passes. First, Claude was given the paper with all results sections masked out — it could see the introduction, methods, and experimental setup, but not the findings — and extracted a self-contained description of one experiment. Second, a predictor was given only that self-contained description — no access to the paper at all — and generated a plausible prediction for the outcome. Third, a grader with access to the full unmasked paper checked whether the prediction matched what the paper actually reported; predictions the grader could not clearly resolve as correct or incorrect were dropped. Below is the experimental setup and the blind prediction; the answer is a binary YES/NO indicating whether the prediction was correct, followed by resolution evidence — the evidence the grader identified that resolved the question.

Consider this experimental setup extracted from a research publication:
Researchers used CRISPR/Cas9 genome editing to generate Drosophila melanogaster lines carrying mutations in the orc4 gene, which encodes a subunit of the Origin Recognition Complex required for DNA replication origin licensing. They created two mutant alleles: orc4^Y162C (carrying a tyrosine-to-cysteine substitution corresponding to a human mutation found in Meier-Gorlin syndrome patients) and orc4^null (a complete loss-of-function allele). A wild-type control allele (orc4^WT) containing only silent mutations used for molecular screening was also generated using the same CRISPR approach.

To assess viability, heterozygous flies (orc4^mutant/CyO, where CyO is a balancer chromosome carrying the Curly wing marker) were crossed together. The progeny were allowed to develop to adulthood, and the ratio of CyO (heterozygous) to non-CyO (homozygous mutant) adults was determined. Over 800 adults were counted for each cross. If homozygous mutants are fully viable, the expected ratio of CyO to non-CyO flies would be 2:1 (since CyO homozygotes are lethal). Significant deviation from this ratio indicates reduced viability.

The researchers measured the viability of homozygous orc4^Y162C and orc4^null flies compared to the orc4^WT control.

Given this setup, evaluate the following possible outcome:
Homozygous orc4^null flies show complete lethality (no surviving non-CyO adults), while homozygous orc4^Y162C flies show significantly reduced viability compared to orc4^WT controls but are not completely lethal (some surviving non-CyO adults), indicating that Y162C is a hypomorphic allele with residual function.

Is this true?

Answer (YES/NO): YES